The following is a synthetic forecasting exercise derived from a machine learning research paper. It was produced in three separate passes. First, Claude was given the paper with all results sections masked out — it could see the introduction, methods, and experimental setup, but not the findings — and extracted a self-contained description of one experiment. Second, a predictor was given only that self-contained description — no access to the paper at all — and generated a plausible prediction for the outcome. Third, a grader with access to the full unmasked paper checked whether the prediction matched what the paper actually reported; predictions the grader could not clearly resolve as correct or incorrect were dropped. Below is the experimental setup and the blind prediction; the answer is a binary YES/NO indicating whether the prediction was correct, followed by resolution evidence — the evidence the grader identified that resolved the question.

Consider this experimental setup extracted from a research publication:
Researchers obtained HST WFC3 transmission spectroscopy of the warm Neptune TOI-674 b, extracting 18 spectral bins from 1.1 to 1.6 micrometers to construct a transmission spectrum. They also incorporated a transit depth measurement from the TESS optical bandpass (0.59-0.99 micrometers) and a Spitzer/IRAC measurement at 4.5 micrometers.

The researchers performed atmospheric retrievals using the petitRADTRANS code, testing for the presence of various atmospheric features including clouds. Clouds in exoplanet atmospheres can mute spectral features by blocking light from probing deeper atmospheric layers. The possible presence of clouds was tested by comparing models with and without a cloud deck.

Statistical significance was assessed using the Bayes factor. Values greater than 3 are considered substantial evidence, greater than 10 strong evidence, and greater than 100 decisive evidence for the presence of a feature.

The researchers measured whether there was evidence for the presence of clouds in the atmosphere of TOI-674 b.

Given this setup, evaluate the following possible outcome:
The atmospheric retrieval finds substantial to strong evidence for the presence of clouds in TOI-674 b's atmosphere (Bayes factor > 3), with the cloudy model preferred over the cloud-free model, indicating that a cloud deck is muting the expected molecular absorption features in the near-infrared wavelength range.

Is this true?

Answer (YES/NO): NO